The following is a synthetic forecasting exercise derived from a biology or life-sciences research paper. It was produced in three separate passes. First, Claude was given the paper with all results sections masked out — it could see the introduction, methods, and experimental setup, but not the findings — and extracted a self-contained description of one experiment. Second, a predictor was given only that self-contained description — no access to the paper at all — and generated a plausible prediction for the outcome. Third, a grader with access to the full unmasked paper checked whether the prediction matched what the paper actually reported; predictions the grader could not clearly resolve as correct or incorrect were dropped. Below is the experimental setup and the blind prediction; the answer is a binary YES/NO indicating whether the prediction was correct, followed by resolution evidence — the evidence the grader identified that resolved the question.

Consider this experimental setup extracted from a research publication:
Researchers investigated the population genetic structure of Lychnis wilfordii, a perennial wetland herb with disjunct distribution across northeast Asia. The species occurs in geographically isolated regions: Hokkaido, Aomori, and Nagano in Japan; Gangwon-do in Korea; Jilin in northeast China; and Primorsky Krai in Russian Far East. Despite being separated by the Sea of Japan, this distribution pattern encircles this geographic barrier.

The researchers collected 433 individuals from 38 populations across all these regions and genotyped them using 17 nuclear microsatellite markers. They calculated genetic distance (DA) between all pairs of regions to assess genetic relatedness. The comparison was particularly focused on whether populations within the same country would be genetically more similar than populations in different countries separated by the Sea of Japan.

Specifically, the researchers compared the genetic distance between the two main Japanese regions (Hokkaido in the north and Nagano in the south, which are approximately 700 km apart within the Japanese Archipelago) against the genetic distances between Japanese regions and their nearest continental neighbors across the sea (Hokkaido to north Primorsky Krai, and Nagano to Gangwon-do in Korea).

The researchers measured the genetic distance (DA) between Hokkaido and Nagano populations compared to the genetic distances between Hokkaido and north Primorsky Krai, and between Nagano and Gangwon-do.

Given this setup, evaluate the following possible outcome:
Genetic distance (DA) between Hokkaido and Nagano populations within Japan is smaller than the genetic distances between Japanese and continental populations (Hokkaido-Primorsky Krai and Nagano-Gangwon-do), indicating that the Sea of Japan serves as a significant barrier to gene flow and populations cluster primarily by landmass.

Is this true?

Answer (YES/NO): NO